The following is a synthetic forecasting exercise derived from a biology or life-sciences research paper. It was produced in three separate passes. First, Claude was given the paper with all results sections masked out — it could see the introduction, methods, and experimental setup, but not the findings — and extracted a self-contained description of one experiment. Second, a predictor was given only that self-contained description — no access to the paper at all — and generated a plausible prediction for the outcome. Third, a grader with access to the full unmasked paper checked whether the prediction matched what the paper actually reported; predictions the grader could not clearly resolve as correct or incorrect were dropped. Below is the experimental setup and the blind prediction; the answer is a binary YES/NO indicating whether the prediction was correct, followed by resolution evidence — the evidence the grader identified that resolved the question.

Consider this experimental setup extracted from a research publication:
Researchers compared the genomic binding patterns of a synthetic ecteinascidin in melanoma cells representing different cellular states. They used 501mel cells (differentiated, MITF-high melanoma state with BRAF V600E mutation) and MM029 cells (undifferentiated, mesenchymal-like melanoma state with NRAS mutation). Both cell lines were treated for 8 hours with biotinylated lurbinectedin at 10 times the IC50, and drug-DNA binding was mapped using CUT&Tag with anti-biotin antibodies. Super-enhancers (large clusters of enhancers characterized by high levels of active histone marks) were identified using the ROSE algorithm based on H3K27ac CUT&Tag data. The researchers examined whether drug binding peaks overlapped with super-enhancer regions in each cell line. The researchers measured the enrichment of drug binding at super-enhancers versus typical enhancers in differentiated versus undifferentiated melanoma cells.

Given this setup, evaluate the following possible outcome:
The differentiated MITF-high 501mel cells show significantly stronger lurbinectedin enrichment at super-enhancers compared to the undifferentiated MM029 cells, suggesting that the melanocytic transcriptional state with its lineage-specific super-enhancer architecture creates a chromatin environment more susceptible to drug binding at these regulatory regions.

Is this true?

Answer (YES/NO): NO